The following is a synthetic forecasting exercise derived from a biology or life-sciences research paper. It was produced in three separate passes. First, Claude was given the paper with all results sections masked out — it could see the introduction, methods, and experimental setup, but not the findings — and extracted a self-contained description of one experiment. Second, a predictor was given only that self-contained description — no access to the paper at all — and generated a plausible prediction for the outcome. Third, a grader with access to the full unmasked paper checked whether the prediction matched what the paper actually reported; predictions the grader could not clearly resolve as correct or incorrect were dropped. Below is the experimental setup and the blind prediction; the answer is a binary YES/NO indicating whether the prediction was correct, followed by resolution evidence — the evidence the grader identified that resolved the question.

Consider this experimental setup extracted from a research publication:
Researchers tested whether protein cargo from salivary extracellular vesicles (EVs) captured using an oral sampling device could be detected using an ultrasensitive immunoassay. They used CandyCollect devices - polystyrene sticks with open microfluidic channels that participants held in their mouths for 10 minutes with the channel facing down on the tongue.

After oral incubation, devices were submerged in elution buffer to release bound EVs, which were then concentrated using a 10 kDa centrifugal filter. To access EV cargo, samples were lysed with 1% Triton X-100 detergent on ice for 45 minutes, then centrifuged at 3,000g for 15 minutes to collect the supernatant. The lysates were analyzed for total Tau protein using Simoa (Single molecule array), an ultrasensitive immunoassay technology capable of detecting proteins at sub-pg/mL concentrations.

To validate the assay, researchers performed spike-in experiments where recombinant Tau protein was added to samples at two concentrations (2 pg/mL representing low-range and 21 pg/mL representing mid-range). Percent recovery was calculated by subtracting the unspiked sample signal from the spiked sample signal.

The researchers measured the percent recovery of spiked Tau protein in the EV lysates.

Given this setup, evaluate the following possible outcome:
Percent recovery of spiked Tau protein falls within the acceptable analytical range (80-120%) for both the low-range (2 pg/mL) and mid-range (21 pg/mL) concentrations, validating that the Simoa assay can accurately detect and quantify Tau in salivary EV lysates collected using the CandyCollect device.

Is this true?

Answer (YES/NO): NO